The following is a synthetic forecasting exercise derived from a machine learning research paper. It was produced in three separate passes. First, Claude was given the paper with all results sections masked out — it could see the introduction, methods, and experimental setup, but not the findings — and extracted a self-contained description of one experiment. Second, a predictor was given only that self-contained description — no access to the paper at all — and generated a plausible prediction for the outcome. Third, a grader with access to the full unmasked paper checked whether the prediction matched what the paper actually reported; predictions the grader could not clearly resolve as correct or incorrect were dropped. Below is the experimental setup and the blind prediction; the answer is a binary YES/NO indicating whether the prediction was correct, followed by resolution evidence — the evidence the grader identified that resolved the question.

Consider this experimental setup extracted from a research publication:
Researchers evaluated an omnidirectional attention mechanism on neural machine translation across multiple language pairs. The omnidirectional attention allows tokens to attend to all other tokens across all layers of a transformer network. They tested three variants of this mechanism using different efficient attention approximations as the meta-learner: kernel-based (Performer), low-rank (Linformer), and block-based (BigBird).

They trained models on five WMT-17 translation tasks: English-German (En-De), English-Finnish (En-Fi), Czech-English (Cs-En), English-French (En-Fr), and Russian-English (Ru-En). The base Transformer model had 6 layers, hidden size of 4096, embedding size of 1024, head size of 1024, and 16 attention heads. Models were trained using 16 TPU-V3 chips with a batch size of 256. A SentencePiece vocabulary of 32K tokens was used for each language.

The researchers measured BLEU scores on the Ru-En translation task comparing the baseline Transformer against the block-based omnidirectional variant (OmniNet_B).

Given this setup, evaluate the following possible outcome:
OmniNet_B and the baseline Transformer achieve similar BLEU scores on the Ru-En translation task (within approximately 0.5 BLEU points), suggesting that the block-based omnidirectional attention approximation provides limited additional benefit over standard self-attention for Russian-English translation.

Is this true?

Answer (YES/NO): NO